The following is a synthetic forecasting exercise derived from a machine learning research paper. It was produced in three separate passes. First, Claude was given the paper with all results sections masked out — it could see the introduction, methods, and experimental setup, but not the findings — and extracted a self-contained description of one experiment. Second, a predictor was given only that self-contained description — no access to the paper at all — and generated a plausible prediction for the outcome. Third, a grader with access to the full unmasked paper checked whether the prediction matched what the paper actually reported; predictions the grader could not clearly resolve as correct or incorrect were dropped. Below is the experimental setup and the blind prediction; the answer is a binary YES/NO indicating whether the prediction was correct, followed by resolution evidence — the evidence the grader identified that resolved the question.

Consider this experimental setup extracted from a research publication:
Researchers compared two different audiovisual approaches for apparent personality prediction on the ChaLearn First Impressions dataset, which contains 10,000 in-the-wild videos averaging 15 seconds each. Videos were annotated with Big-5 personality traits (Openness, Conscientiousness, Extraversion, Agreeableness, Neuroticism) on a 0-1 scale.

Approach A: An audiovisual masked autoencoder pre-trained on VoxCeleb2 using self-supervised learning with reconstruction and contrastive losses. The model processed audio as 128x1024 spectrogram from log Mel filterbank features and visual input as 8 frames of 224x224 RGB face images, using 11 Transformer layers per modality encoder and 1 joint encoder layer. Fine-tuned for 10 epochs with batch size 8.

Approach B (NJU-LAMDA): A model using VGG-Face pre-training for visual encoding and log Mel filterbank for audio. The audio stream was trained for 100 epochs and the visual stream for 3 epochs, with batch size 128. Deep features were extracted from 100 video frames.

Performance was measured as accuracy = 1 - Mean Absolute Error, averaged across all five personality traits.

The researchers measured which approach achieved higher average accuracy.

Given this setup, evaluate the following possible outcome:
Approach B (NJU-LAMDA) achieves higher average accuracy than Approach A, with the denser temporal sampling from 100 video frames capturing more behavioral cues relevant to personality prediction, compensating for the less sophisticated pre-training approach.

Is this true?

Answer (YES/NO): YES